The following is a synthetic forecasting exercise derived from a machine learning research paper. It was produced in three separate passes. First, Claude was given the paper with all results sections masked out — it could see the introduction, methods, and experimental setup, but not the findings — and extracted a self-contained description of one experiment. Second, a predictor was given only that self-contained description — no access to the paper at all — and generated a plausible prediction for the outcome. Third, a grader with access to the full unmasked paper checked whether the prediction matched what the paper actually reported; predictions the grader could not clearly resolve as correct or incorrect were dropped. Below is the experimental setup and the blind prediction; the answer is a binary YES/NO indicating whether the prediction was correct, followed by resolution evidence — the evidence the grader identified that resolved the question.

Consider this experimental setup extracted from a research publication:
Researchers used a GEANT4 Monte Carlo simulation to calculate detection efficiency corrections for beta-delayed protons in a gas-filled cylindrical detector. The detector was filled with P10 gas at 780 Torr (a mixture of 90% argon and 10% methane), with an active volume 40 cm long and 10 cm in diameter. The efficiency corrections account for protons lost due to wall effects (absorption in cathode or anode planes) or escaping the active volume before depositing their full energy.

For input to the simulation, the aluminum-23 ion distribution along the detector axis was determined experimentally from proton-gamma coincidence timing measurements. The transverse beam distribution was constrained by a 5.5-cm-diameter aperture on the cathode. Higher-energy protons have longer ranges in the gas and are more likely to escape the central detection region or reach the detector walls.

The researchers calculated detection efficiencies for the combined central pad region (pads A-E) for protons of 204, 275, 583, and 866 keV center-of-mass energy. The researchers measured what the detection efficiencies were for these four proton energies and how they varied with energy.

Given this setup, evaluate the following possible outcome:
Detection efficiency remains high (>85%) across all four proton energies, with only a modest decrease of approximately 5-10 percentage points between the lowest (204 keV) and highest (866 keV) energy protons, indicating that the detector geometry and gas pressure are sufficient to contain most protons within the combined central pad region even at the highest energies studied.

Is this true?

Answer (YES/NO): YES